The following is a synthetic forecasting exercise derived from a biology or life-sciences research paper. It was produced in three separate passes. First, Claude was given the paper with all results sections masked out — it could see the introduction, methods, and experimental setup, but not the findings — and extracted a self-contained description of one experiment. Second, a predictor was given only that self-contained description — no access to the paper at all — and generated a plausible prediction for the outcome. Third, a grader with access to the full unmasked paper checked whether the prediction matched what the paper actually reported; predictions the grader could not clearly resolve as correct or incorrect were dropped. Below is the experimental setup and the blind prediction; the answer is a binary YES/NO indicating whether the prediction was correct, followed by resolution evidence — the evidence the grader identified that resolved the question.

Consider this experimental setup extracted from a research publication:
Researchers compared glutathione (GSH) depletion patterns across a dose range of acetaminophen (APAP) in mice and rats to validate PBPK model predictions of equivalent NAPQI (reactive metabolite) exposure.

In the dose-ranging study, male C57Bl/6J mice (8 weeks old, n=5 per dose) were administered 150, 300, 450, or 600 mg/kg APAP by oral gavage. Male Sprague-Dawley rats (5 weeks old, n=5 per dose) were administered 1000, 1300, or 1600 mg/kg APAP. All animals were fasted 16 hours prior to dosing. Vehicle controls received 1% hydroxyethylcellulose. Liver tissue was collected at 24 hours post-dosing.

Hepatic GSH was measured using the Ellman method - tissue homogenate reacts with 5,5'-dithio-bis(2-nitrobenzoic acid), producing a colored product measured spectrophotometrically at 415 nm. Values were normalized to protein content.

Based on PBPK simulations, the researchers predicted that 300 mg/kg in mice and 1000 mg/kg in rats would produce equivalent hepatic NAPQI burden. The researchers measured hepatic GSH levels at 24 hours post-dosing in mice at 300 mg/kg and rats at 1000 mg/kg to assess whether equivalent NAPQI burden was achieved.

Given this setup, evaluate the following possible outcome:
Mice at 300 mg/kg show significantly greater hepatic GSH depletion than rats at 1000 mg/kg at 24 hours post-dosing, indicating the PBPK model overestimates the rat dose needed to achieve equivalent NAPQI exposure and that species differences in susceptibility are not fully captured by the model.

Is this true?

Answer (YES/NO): NO